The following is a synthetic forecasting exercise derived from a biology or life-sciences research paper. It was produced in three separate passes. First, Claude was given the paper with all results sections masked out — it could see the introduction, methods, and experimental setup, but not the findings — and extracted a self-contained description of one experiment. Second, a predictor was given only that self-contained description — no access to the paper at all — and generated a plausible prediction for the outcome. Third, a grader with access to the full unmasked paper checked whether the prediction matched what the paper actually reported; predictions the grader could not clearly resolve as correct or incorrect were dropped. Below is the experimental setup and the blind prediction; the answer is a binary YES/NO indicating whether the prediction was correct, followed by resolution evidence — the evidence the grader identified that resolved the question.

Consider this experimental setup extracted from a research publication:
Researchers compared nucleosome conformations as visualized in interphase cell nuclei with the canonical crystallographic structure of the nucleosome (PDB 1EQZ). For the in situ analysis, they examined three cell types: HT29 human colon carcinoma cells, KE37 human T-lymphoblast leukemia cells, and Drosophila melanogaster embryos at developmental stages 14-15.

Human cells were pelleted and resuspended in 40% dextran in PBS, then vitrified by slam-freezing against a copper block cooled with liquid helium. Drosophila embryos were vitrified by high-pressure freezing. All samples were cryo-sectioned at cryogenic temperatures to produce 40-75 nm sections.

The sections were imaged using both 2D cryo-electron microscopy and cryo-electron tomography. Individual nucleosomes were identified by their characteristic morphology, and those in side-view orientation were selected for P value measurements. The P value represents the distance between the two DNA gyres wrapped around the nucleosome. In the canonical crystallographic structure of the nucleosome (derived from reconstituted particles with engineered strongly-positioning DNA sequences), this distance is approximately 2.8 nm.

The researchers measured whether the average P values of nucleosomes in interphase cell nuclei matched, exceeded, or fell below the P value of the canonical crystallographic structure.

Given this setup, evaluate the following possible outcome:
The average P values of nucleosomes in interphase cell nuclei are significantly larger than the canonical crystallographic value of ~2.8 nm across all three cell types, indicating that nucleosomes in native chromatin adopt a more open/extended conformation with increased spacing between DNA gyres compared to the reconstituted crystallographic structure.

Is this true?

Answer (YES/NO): YES